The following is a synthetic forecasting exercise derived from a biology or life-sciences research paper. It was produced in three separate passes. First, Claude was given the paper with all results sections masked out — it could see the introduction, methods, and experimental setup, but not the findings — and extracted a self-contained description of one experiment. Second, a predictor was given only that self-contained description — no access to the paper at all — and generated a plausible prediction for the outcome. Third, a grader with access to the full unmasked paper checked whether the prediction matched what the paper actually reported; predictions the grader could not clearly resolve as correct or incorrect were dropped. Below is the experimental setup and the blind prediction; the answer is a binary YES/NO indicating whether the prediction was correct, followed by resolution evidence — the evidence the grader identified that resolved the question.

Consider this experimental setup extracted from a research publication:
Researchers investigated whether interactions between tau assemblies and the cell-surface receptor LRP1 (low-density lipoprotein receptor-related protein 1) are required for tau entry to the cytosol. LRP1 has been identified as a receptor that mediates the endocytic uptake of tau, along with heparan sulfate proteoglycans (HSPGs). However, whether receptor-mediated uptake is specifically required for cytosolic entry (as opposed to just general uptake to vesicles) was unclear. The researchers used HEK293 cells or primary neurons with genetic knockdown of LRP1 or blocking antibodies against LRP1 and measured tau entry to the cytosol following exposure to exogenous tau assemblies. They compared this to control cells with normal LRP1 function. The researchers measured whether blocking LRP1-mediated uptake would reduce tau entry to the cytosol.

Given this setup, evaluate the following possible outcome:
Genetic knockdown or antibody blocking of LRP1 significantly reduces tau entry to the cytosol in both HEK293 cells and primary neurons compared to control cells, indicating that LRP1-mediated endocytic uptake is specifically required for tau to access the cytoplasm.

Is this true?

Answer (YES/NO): NO